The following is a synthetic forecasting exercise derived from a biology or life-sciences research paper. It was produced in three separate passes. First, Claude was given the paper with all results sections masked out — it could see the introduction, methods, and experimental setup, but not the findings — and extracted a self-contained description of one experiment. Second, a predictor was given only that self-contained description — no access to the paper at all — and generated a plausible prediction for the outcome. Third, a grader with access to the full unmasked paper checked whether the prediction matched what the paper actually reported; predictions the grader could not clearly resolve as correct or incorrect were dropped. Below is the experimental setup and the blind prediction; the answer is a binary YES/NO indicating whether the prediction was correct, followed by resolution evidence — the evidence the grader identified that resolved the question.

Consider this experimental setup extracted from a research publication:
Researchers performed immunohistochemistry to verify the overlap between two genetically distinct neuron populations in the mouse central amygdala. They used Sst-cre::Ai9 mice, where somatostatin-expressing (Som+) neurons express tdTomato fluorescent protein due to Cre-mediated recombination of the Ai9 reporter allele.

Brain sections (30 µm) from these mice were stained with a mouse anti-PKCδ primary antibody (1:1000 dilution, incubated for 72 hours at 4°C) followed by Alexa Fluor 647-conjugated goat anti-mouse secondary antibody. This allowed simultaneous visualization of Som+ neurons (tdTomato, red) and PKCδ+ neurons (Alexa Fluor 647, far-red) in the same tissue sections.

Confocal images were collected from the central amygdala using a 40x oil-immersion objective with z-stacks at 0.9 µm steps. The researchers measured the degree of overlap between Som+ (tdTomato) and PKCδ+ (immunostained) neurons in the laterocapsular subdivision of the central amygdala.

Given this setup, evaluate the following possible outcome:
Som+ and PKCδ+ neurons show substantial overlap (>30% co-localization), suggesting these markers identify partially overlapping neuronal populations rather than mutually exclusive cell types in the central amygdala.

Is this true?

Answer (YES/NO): NO